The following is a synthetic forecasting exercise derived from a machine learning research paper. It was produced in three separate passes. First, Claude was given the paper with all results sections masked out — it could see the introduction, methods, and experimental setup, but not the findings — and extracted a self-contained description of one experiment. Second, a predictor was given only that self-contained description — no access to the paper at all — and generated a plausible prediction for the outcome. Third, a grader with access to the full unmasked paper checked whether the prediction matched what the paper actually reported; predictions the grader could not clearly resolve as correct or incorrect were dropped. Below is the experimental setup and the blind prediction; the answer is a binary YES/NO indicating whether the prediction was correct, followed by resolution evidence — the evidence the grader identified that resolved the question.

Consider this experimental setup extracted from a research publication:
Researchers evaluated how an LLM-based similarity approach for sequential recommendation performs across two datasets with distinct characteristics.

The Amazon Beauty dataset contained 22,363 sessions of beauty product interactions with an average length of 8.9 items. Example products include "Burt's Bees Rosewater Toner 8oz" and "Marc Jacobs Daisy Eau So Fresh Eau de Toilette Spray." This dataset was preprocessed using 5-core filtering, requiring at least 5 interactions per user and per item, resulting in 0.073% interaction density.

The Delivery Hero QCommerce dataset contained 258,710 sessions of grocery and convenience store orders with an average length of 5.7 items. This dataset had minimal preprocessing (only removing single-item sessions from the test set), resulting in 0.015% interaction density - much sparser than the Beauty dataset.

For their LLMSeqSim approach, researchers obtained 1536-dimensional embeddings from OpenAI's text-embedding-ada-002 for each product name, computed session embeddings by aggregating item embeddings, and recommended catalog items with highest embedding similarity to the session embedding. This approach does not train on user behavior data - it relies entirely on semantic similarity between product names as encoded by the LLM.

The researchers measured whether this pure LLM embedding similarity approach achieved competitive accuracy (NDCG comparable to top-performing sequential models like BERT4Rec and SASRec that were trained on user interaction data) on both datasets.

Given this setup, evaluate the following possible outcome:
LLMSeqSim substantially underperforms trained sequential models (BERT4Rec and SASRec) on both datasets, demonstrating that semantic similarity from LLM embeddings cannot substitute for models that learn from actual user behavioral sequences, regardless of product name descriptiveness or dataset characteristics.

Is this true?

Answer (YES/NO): NO